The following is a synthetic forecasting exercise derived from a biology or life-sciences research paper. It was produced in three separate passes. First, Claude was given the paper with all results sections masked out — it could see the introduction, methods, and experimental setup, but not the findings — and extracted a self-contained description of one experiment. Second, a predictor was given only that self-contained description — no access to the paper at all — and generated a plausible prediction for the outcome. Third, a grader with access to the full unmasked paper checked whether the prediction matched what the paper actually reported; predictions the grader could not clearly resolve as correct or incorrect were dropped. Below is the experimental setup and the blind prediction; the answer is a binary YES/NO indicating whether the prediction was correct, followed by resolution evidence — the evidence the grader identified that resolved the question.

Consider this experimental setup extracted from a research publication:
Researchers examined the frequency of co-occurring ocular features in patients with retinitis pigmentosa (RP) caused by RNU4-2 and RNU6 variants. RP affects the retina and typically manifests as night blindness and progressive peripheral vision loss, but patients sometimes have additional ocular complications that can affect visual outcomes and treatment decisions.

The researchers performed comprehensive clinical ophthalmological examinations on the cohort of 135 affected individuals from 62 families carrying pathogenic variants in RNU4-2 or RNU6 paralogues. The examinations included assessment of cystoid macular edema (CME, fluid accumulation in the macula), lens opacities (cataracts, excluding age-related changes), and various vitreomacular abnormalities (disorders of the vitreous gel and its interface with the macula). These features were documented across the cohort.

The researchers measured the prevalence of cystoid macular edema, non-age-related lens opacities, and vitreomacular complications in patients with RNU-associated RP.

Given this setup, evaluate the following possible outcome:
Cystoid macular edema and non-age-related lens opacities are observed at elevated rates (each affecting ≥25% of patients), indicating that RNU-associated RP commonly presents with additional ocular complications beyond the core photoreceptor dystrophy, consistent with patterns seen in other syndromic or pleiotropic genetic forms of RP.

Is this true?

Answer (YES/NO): NO